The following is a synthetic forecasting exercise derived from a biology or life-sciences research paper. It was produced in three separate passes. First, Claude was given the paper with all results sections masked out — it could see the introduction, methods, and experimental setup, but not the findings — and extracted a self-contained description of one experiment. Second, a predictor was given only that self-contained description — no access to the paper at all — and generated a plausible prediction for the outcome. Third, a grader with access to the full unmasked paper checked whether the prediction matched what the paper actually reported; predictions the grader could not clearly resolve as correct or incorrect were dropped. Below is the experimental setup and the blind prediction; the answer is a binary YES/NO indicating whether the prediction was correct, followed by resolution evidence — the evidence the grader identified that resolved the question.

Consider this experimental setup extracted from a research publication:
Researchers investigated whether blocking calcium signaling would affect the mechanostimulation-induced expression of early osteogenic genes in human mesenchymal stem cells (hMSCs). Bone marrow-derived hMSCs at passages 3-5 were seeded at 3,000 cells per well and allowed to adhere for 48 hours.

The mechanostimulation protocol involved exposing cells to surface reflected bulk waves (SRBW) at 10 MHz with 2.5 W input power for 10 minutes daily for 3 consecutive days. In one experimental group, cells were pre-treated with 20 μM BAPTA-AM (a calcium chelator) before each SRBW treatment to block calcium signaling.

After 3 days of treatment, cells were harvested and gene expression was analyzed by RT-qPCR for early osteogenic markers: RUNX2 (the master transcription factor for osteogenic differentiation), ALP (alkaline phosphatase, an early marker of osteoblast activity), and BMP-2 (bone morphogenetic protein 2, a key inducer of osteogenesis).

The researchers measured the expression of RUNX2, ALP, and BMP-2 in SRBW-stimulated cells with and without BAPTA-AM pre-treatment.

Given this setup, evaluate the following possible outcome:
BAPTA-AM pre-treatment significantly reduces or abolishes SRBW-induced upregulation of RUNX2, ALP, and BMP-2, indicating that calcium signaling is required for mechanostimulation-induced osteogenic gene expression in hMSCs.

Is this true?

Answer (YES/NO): YES